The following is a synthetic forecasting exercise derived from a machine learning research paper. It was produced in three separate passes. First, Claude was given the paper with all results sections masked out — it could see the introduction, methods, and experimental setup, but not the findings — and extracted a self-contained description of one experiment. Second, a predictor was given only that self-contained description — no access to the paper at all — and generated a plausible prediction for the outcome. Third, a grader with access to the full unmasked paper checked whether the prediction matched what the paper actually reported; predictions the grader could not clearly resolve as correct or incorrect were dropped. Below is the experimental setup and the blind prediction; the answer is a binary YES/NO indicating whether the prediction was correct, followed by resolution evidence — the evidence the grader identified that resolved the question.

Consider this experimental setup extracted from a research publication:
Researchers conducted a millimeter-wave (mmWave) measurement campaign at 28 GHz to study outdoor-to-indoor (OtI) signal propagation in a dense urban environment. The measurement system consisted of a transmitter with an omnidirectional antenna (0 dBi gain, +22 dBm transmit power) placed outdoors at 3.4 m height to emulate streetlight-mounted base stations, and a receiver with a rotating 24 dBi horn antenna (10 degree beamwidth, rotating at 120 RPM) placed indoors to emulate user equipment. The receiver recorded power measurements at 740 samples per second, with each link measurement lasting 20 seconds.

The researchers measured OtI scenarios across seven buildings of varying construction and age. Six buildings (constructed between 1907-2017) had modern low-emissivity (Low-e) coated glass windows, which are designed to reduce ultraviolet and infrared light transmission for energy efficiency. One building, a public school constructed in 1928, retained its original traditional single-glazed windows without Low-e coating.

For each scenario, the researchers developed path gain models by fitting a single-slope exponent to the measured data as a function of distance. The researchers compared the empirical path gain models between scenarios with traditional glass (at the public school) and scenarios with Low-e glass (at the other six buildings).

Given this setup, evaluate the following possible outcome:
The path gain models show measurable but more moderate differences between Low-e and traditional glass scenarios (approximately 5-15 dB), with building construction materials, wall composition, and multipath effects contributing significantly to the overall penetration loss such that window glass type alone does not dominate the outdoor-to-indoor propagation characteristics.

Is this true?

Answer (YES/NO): NO